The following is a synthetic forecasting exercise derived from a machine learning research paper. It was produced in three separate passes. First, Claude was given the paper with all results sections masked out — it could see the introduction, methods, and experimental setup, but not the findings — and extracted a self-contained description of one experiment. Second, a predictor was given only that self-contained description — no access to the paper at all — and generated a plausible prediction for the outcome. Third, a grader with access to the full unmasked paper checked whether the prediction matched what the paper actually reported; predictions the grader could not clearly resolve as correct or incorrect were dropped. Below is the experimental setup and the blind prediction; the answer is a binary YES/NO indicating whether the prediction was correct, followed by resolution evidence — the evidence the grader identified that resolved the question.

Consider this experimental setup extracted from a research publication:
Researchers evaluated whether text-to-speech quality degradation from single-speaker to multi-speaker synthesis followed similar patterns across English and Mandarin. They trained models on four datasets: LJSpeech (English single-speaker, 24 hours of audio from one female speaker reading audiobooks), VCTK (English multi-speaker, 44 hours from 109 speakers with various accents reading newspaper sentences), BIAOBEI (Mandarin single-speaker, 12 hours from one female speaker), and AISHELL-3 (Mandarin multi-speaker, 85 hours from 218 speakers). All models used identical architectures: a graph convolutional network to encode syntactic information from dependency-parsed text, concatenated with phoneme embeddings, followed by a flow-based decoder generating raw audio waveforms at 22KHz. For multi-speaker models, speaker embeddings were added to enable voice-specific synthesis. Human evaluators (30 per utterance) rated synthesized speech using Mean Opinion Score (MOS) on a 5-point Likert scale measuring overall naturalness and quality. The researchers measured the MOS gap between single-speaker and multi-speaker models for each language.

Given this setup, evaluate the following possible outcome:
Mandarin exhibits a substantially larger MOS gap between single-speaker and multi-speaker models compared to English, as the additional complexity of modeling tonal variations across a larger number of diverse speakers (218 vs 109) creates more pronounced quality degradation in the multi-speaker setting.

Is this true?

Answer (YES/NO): NO